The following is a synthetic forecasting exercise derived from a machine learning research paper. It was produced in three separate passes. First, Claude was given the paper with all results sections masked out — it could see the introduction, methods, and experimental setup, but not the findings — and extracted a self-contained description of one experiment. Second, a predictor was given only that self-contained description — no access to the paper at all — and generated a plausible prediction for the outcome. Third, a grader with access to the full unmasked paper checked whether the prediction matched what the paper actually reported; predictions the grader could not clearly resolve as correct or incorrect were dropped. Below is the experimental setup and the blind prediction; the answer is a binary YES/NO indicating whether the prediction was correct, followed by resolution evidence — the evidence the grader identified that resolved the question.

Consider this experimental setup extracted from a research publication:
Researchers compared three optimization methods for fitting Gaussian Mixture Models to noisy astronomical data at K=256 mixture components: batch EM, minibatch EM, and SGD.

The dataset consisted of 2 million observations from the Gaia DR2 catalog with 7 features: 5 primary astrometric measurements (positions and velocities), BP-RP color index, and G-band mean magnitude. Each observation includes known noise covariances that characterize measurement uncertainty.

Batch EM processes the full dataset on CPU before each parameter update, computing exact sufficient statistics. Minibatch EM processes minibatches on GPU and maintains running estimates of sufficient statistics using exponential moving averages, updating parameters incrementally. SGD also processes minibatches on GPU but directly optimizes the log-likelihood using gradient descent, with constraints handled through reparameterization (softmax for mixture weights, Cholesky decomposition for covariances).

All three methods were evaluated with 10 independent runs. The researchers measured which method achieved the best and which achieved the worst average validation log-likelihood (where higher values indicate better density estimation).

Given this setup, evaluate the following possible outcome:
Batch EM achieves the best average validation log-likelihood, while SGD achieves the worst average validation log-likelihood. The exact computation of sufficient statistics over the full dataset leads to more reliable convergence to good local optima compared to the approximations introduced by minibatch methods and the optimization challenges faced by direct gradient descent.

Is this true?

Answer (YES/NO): NO